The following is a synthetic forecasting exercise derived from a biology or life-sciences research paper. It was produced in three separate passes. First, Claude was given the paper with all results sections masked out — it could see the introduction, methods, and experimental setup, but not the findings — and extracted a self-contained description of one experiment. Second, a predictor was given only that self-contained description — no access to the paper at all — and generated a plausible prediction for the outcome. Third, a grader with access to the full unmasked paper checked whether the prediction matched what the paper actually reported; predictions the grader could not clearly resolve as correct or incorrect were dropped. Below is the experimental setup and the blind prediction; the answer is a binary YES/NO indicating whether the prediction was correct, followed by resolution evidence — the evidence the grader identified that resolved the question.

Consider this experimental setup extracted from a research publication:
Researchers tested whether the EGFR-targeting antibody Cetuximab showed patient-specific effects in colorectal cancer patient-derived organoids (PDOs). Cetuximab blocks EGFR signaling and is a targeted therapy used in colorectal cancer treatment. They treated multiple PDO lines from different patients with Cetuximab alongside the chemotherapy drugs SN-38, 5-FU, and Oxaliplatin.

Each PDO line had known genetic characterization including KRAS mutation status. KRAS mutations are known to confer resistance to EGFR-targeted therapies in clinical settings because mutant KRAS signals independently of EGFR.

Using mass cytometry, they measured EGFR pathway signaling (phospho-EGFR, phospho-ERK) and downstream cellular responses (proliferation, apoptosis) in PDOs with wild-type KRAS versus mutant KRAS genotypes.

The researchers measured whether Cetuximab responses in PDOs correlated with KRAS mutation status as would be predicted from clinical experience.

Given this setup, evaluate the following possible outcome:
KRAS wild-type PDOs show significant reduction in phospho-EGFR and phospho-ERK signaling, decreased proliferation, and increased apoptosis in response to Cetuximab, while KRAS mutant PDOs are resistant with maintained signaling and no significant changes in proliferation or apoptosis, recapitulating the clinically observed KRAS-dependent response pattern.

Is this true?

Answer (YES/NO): NO